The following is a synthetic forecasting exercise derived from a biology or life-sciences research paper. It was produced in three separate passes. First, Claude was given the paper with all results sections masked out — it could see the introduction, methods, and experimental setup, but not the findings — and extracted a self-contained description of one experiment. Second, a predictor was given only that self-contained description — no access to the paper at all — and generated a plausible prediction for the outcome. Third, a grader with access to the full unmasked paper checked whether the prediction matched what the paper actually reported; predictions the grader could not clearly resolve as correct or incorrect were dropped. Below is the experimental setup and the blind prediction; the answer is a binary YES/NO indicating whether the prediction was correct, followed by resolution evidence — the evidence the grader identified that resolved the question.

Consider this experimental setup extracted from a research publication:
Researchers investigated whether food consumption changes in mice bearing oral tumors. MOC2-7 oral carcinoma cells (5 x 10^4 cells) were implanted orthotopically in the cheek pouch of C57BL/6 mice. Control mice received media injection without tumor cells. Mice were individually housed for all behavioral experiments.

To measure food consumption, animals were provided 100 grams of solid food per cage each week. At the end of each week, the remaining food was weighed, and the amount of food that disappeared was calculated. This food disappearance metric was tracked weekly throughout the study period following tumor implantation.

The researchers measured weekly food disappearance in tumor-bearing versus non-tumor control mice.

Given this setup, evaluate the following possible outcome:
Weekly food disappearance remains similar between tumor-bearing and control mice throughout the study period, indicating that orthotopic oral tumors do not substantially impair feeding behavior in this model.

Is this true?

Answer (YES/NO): NO